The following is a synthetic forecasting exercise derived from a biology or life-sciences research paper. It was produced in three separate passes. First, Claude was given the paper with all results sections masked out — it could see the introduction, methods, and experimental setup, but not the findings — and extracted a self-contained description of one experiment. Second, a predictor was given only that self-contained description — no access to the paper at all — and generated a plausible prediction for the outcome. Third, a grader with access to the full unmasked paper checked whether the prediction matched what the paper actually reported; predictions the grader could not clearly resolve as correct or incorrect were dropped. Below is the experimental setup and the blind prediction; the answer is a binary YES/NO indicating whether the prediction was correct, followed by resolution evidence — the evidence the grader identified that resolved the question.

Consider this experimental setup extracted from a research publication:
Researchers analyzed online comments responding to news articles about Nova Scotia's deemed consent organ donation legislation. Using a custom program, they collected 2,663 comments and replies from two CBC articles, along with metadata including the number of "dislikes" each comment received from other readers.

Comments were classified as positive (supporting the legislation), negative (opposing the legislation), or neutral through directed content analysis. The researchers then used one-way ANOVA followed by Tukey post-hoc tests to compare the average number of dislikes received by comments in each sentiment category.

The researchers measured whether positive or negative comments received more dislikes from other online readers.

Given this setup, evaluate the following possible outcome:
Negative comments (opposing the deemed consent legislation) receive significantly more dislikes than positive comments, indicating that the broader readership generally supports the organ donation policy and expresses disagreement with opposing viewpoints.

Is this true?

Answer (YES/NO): YES